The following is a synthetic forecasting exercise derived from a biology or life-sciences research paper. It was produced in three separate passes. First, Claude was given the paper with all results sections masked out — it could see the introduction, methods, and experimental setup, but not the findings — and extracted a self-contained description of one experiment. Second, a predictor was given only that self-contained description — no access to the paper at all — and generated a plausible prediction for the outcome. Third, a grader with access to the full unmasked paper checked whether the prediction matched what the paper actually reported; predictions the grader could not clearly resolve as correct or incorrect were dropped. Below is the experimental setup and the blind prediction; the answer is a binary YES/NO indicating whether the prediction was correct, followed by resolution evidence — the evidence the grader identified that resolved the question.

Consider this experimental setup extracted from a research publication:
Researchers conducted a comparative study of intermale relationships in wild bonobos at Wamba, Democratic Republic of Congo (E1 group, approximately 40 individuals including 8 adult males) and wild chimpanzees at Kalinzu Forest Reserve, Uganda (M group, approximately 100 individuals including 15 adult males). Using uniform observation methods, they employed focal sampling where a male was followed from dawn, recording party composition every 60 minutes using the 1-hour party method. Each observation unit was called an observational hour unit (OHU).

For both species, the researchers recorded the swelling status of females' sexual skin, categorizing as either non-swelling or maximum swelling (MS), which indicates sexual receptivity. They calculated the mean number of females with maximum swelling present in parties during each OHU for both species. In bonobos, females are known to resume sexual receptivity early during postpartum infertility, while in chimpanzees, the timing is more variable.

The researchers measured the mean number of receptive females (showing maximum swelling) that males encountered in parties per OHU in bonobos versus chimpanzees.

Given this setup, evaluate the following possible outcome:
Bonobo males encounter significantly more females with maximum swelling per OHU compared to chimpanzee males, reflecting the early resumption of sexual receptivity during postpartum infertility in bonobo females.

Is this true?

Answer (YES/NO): YES